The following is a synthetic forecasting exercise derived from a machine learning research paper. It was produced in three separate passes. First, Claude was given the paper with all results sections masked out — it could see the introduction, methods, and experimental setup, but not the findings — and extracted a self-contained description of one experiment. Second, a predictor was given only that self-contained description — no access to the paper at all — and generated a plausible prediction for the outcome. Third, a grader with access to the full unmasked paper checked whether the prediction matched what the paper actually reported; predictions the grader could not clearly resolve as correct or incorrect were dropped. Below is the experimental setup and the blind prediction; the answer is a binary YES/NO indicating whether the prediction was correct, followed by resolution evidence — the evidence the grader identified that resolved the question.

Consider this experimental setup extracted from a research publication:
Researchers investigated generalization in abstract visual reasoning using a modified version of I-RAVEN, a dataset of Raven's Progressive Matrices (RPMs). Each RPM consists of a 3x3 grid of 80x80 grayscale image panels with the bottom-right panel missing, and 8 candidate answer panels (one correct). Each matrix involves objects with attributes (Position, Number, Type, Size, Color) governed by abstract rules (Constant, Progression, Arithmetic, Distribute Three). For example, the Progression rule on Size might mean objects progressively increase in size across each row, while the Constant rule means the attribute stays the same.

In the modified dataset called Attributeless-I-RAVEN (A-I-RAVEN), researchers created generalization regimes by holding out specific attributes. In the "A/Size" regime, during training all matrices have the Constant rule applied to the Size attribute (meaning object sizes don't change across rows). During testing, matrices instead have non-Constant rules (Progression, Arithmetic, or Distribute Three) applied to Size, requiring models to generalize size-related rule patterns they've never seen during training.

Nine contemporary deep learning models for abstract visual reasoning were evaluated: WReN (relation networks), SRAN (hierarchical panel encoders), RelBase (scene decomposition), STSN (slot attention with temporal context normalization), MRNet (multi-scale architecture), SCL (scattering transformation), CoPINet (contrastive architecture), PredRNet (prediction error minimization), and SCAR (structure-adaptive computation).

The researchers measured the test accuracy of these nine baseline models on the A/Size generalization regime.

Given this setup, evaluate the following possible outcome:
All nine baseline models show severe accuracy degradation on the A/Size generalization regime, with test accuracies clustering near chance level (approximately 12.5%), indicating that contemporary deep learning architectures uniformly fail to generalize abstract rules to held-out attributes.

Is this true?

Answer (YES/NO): NO